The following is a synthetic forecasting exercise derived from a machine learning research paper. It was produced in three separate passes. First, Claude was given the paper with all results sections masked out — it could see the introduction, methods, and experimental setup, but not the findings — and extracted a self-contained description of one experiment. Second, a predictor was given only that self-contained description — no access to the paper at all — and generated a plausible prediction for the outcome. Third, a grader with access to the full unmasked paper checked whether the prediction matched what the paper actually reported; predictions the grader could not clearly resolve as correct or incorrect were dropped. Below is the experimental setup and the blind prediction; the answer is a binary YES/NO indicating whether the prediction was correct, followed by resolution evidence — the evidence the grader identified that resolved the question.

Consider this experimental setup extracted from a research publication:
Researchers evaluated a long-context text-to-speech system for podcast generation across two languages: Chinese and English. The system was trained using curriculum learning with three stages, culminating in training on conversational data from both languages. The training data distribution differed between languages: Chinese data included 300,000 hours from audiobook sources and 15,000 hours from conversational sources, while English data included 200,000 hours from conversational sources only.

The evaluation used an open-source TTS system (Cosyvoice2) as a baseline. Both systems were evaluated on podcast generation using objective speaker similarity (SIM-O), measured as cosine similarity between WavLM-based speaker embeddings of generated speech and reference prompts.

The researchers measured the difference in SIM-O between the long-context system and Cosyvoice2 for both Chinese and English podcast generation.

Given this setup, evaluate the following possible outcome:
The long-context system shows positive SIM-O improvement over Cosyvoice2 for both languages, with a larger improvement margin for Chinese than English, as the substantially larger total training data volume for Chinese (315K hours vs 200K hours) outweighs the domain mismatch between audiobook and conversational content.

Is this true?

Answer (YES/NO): NO